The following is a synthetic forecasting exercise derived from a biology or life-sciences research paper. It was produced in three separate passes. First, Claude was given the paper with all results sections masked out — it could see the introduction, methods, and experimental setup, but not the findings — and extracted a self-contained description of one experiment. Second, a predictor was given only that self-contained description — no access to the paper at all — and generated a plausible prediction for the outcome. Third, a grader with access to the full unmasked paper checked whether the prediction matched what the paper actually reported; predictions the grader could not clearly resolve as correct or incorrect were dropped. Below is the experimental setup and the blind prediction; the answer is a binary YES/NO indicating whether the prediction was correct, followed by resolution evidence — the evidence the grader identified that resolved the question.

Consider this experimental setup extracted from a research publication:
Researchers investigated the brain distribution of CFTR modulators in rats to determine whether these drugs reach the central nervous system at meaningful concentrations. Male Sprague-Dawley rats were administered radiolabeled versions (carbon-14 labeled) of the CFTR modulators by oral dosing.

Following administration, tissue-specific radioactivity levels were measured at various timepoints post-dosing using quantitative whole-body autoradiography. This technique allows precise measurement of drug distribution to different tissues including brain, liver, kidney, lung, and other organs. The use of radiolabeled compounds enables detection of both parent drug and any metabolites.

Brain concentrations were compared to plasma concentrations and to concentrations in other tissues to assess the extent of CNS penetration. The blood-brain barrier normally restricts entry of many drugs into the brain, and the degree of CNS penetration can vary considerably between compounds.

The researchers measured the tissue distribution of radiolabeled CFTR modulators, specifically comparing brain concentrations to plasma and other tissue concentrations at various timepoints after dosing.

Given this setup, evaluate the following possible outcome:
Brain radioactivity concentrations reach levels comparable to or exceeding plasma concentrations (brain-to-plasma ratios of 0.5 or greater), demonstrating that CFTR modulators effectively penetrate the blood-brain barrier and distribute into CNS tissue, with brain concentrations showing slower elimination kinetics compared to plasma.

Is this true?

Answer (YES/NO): NO